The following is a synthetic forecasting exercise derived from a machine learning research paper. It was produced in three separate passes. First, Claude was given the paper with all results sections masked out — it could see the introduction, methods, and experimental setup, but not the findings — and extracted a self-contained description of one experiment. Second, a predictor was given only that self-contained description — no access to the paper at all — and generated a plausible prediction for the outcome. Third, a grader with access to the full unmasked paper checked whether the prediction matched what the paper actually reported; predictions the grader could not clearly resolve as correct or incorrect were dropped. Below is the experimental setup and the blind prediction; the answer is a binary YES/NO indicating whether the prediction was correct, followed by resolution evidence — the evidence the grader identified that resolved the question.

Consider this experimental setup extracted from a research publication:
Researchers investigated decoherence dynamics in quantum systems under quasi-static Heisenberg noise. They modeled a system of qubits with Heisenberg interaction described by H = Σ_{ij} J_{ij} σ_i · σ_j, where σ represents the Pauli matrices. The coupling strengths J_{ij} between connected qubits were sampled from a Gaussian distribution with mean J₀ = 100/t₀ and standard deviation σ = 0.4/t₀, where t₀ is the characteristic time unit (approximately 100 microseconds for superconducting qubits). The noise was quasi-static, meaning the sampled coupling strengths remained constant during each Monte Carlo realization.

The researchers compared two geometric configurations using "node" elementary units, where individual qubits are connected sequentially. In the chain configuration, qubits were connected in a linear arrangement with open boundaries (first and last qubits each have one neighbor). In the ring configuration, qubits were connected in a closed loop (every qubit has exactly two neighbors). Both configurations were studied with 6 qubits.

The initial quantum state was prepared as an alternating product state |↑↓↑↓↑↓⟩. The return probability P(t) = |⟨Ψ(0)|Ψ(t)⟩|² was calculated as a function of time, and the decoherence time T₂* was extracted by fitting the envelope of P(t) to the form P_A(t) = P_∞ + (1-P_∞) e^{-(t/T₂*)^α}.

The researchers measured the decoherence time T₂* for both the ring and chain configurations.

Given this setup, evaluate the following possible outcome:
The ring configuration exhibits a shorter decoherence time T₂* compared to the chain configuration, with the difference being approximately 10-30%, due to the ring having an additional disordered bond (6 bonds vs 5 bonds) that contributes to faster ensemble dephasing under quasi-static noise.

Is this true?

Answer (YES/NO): NO